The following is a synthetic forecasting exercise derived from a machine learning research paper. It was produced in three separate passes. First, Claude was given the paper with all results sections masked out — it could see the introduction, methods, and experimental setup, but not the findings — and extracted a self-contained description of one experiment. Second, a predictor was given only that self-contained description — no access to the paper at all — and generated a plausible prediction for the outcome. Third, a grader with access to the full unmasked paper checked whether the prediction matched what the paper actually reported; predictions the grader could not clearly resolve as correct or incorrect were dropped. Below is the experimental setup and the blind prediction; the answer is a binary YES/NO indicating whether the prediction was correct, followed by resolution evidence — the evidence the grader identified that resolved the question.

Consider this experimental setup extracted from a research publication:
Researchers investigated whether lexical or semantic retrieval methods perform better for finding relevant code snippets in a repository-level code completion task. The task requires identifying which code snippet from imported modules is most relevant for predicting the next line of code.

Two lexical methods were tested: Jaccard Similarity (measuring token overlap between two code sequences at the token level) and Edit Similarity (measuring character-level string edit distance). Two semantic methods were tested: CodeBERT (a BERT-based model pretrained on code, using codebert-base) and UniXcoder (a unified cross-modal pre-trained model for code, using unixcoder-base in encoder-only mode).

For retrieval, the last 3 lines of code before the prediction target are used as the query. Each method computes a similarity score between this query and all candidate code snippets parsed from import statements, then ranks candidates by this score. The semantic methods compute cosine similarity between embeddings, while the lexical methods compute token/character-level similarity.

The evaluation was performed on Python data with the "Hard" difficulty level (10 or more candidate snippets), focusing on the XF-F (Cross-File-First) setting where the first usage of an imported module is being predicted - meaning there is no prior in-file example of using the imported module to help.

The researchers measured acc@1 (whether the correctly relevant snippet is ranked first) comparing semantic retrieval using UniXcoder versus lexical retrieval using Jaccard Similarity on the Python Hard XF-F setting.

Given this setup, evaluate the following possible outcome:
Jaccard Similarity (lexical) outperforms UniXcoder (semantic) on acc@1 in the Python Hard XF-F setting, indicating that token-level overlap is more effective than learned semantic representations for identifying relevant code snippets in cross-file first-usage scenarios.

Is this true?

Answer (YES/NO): NO